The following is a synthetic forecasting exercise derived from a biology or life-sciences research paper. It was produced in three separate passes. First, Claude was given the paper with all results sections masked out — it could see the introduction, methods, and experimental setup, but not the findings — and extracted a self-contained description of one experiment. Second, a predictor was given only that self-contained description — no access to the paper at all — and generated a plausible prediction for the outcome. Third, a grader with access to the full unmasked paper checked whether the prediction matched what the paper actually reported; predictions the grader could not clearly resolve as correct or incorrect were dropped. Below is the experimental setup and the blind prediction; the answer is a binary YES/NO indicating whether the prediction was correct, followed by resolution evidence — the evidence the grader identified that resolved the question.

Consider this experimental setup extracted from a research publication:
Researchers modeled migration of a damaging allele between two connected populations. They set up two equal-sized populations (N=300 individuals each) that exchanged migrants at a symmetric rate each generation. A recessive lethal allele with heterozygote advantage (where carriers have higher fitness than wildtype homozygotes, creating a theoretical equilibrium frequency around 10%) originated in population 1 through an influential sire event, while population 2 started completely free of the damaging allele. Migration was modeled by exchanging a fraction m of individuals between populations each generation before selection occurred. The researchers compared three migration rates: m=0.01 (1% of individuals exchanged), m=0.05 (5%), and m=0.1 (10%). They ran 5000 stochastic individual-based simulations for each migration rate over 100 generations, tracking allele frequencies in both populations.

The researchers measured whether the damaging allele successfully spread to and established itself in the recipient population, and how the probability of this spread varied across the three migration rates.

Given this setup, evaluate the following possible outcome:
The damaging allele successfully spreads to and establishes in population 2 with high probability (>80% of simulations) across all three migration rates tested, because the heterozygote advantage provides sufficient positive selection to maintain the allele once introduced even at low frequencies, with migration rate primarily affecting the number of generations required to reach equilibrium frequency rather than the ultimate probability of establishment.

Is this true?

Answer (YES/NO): NO